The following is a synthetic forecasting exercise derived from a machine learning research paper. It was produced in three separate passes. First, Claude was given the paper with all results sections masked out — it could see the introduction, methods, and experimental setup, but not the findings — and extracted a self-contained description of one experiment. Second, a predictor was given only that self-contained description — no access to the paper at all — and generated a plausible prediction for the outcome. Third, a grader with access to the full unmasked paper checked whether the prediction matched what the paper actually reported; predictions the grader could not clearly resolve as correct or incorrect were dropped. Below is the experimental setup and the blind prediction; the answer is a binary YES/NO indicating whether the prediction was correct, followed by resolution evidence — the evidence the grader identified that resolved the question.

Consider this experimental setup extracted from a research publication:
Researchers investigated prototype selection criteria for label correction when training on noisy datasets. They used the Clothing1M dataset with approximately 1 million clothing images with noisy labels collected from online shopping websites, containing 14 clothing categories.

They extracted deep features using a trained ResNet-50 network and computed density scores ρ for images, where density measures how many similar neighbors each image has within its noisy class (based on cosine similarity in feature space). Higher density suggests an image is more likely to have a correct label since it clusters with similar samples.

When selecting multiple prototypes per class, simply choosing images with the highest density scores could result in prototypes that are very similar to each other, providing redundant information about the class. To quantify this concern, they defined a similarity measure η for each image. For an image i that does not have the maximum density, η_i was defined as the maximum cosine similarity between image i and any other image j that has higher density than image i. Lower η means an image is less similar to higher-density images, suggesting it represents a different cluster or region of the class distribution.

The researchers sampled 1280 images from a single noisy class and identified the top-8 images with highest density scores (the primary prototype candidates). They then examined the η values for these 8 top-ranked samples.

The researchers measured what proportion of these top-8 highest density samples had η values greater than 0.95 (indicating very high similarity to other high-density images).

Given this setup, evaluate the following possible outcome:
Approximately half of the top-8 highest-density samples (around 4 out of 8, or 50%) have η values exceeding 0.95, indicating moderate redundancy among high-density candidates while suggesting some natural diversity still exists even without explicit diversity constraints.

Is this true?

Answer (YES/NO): NO